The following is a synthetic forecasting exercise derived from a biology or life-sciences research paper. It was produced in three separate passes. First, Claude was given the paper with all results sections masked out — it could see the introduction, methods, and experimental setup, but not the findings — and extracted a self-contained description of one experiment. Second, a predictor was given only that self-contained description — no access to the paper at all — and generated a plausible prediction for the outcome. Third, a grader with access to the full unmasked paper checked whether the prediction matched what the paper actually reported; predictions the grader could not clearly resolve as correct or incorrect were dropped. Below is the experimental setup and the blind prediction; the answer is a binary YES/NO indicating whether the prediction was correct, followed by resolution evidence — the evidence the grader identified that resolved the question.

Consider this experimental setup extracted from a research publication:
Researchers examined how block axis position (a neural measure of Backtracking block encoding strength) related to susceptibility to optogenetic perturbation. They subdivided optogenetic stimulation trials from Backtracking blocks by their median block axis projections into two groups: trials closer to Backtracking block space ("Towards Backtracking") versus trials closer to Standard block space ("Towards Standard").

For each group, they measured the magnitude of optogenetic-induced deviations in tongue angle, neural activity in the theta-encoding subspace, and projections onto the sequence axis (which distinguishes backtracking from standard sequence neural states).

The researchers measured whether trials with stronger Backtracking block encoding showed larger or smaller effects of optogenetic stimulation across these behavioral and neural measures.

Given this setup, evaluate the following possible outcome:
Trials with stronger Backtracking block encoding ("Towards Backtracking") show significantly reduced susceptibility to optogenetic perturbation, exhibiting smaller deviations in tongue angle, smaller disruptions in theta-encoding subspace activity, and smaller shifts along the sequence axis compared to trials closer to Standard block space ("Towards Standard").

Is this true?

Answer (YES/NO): NO